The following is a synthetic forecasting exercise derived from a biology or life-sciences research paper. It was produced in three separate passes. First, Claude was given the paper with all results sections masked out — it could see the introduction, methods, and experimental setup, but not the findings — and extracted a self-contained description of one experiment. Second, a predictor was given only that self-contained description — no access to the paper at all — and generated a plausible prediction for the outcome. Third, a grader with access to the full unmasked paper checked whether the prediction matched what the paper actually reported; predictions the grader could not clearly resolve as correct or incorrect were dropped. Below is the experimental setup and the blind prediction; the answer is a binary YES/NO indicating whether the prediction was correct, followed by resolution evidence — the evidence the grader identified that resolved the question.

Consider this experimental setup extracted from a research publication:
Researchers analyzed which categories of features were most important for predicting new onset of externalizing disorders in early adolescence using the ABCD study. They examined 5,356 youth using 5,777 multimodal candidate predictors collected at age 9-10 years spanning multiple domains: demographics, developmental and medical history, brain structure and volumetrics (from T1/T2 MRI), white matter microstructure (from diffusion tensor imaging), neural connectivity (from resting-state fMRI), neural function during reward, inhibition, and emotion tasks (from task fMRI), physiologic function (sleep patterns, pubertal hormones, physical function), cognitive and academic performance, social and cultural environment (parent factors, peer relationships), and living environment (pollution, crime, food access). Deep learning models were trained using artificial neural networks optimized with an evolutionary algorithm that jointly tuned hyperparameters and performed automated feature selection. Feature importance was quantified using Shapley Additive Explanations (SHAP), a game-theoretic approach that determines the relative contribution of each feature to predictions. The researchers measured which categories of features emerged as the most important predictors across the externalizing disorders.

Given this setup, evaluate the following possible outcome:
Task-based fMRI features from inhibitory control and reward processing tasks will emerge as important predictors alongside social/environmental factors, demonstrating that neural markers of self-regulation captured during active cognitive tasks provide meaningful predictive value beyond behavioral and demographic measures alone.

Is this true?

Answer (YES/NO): NO